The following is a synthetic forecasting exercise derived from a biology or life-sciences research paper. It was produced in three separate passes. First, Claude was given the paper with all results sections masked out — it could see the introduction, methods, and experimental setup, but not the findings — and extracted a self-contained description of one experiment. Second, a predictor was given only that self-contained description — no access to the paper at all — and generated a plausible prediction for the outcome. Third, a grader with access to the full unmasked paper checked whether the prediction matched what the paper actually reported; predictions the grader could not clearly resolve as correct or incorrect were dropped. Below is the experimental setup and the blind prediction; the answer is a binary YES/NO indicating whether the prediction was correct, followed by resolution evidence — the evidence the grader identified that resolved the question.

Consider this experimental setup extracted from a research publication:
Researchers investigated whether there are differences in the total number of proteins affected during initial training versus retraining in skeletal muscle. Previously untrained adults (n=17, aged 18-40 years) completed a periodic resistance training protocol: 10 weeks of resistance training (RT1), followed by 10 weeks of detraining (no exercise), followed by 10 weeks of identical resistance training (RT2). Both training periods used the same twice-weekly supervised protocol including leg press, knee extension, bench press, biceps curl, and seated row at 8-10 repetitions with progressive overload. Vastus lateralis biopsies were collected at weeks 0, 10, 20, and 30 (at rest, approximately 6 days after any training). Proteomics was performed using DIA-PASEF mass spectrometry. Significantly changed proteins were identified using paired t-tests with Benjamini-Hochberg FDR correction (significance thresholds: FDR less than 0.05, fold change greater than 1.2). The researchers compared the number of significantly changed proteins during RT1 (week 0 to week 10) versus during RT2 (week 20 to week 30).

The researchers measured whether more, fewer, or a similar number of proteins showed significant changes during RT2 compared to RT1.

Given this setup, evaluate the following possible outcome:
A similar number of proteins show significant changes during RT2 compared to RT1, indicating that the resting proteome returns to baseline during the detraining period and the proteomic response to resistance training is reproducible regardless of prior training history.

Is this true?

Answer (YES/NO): NO